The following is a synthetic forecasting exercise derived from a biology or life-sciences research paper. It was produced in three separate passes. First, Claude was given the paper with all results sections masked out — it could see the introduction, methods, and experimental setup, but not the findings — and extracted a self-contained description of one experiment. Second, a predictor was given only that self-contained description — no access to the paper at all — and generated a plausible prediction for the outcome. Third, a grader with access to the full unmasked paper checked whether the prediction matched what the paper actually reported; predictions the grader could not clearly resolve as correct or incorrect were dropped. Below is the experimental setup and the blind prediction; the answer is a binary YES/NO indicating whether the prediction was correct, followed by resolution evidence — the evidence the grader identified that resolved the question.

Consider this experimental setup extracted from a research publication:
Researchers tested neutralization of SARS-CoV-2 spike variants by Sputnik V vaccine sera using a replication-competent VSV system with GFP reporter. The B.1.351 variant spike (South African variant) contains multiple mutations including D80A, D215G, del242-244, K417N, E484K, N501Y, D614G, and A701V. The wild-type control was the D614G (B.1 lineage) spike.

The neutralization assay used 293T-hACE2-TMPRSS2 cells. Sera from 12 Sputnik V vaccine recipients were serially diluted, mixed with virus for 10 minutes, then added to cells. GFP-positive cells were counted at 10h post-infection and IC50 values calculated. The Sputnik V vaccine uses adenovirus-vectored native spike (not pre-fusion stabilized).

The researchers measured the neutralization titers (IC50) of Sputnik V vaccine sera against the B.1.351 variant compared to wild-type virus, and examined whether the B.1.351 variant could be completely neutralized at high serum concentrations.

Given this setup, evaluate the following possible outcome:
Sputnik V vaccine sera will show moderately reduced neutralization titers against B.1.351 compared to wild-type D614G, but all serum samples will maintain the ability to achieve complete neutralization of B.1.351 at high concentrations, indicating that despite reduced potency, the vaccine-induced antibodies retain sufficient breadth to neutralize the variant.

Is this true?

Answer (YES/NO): NO